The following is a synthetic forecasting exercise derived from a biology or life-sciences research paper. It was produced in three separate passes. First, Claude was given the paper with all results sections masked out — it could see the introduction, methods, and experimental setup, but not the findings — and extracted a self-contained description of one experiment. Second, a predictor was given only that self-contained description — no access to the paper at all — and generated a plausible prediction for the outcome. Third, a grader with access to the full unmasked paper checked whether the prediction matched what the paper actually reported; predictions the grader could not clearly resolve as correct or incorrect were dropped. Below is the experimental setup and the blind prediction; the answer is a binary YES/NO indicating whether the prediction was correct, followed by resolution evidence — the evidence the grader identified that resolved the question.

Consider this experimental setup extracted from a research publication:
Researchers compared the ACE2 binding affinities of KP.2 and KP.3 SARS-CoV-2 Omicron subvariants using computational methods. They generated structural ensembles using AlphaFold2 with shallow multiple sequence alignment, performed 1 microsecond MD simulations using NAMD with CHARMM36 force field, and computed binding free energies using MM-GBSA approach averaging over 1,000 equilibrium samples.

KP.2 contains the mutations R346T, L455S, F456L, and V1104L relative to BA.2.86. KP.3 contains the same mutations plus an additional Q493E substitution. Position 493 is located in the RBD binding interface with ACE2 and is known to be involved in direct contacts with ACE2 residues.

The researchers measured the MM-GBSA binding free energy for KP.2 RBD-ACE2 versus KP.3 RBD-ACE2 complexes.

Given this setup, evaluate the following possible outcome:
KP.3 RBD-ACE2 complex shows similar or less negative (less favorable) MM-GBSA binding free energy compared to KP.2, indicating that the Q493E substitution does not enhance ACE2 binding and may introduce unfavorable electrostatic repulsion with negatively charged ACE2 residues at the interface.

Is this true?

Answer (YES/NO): NO